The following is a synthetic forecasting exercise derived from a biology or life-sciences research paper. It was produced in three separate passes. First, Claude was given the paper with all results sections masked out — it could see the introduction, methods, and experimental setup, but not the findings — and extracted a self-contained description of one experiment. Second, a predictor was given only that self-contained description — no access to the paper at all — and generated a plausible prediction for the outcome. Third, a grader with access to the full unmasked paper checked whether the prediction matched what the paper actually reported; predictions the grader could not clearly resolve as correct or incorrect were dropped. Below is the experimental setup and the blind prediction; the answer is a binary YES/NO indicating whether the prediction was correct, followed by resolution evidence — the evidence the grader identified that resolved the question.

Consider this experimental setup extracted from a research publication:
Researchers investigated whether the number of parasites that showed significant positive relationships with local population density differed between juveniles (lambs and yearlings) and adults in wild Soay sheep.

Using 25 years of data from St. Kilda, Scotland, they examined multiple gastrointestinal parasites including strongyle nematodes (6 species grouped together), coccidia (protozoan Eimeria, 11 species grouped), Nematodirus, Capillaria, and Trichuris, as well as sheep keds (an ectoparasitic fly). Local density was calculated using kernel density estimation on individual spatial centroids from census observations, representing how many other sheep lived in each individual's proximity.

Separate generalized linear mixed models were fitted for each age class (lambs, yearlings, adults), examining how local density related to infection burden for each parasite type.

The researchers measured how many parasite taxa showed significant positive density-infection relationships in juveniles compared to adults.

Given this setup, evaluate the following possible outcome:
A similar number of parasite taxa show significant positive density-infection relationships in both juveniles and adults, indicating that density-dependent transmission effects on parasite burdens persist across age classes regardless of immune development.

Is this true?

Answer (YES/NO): NO